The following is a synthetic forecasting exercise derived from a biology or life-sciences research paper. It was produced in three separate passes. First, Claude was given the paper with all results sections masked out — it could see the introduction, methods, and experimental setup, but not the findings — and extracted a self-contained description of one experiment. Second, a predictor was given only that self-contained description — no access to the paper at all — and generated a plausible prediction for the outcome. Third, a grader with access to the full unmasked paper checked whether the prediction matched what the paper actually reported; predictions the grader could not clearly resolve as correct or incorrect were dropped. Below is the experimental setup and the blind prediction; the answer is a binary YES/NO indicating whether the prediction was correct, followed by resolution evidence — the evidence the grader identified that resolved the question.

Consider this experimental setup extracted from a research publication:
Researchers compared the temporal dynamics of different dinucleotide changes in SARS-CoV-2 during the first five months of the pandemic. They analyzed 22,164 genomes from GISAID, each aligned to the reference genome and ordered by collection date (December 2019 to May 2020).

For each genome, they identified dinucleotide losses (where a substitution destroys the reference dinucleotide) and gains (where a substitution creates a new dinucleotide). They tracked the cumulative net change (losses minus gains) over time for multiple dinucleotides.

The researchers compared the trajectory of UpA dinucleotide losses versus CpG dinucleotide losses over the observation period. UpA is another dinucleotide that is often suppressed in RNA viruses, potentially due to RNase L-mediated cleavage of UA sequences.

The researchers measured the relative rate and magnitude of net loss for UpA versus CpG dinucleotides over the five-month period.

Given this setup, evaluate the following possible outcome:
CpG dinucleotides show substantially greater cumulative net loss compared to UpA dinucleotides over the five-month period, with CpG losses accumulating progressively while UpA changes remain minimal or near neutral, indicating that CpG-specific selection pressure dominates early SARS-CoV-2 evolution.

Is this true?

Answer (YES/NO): YES